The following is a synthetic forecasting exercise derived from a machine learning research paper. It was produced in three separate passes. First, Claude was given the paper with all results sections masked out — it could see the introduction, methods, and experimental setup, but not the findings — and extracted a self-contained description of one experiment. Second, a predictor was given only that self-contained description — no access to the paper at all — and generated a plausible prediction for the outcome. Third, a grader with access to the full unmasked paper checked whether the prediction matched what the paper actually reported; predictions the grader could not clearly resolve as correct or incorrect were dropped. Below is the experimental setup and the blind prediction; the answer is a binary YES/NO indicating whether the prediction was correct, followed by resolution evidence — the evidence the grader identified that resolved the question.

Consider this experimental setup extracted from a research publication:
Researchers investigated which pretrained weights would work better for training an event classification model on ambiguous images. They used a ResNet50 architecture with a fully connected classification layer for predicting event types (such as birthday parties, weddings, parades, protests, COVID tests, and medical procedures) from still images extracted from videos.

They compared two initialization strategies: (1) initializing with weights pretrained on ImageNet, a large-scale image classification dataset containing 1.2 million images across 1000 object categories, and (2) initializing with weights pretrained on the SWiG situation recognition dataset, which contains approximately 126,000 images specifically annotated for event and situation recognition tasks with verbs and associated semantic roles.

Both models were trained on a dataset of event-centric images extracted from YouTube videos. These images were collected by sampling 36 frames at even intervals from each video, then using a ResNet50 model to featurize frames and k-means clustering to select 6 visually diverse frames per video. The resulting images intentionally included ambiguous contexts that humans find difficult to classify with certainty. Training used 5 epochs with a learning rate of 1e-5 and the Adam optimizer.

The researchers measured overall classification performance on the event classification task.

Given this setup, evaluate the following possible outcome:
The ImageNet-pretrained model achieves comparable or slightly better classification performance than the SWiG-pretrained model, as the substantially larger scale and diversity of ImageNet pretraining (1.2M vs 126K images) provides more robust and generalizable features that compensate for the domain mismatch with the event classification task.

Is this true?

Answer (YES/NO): YES